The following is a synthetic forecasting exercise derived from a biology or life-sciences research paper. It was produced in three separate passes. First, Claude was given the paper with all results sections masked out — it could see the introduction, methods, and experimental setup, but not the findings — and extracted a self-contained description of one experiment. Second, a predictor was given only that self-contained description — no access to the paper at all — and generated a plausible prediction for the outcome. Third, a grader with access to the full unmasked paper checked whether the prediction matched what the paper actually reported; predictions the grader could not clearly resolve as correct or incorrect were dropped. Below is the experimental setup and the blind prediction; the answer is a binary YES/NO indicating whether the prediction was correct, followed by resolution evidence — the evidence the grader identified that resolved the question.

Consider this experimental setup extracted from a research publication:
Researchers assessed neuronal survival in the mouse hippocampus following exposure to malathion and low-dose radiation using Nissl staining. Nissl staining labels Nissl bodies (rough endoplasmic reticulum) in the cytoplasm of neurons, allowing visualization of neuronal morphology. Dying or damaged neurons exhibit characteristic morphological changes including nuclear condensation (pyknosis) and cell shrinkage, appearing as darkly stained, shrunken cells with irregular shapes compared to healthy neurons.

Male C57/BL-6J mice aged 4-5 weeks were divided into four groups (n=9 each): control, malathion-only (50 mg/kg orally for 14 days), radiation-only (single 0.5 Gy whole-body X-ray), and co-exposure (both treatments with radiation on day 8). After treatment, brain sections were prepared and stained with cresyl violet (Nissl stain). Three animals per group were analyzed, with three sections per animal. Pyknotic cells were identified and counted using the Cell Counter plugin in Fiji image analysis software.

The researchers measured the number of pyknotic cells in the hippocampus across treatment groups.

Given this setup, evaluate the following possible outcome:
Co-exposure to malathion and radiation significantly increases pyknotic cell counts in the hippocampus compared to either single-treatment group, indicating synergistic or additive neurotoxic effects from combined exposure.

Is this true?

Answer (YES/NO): YES